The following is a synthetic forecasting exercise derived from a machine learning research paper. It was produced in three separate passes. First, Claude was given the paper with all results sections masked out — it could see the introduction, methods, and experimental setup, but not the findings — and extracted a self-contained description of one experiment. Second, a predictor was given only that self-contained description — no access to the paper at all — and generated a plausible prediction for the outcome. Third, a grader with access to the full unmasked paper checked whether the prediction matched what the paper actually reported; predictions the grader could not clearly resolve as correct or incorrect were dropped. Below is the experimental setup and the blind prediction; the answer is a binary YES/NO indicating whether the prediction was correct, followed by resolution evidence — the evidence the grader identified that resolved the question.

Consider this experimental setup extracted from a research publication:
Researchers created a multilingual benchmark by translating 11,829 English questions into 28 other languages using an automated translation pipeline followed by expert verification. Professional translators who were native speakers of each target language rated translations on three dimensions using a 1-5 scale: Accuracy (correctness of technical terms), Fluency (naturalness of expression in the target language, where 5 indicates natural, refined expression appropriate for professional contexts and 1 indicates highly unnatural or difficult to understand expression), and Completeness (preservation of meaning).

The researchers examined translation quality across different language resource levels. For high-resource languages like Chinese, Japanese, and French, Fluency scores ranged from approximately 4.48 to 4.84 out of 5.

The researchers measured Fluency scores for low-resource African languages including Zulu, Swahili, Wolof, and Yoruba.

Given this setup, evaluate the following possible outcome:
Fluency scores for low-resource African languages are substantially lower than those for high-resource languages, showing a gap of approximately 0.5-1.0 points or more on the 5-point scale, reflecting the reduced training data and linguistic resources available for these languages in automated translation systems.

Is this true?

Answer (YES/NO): NO